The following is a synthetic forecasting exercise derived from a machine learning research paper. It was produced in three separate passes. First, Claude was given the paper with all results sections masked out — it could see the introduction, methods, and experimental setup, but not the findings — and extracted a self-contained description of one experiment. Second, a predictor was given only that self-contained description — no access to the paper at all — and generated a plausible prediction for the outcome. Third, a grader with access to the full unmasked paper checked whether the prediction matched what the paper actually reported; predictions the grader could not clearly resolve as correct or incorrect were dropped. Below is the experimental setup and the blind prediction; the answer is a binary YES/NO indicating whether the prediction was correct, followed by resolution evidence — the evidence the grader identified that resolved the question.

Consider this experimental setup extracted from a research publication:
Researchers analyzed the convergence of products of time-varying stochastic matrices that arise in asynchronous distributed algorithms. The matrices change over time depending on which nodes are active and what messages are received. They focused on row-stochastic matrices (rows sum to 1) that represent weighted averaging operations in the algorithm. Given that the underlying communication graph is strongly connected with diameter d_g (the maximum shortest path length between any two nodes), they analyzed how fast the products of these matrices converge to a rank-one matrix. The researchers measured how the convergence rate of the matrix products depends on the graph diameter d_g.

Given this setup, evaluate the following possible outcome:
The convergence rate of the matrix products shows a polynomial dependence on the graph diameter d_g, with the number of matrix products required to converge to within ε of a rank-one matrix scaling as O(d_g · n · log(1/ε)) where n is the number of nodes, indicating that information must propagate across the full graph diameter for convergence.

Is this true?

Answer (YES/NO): NO